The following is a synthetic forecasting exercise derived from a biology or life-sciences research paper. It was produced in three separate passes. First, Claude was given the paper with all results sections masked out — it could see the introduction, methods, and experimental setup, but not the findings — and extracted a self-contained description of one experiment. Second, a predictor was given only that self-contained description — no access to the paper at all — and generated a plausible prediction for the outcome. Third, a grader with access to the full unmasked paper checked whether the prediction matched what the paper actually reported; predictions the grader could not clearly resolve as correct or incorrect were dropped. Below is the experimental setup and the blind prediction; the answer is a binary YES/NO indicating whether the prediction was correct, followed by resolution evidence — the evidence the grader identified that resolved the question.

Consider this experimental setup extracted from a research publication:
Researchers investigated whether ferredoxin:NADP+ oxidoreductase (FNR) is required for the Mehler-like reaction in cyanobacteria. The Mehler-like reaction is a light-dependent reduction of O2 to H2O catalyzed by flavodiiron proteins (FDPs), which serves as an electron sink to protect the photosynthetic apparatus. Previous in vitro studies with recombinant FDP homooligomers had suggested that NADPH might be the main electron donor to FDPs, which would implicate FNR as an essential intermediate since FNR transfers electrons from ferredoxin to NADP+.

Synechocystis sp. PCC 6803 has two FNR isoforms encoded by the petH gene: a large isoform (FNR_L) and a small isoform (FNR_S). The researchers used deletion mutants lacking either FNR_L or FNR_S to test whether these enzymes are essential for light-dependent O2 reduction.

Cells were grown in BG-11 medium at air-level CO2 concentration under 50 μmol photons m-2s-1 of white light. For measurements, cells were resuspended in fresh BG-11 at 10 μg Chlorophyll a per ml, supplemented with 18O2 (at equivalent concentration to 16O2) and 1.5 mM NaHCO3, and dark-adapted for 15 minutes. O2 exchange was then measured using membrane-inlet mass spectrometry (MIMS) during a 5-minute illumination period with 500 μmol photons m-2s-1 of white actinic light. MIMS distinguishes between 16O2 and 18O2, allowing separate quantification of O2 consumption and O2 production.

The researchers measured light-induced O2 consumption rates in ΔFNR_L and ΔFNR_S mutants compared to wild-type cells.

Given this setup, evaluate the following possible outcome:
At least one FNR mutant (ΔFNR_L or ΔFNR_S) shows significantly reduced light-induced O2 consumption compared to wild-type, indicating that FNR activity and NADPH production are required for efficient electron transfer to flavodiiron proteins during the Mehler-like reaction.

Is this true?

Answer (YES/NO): NO